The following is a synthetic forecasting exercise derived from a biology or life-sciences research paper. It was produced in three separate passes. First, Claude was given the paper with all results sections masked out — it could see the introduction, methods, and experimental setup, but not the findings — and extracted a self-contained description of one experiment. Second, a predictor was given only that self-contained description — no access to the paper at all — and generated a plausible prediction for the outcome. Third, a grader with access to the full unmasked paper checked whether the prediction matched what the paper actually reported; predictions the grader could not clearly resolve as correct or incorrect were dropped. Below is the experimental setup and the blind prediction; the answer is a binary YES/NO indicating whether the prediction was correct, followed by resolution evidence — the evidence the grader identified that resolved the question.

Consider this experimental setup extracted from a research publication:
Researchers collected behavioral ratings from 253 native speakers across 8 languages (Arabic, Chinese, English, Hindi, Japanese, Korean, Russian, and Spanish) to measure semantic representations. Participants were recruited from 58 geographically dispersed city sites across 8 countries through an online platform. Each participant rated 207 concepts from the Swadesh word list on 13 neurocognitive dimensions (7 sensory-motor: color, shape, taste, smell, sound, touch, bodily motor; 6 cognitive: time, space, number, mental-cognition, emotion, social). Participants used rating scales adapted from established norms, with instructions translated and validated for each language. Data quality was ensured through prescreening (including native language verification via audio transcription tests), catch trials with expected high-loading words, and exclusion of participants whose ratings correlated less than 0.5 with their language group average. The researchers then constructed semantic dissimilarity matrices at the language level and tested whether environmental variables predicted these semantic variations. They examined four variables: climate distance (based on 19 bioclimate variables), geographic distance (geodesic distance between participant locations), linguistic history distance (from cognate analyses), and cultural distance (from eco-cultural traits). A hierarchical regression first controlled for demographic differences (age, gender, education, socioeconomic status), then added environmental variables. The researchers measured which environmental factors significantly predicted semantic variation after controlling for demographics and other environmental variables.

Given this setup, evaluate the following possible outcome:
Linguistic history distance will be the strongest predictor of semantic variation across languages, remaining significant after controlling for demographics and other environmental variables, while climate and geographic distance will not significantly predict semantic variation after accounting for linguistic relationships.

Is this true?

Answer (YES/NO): NO